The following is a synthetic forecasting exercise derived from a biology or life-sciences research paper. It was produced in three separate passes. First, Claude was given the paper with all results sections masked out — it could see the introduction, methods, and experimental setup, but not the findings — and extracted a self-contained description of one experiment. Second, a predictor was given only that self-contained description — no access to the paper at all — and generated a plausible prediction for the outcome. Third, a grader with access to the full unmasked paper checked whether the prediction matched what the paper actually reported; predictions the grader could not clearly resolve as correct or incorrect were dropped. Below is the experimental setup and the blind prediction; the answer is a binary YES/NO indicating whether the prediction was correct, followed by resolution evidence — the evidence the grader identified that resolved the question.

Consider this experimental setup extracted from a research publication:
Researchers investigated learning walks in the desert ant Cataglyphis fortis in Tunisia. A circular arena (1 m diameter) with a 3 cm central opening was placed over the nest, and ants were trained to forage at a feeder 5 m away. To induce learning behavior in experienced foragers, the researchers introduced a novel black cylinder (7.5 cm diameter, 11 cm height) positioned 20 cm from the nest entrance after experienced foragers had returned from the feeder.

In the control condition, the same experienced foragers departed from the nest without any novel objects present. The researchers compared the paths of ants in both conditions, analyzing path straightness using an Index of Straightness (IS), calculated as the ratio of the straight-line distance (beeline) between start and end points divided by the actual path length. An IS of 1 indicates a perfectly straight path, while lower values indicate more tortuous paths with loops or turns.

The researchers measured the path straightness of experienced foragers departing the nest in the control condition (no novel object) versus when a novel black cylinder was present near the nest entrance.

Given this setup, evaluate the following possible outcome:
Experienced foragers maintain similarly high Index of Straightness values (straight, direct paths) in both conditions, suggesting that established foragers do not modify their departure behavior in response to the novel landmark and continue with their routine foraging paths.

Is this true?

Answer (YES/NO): NO